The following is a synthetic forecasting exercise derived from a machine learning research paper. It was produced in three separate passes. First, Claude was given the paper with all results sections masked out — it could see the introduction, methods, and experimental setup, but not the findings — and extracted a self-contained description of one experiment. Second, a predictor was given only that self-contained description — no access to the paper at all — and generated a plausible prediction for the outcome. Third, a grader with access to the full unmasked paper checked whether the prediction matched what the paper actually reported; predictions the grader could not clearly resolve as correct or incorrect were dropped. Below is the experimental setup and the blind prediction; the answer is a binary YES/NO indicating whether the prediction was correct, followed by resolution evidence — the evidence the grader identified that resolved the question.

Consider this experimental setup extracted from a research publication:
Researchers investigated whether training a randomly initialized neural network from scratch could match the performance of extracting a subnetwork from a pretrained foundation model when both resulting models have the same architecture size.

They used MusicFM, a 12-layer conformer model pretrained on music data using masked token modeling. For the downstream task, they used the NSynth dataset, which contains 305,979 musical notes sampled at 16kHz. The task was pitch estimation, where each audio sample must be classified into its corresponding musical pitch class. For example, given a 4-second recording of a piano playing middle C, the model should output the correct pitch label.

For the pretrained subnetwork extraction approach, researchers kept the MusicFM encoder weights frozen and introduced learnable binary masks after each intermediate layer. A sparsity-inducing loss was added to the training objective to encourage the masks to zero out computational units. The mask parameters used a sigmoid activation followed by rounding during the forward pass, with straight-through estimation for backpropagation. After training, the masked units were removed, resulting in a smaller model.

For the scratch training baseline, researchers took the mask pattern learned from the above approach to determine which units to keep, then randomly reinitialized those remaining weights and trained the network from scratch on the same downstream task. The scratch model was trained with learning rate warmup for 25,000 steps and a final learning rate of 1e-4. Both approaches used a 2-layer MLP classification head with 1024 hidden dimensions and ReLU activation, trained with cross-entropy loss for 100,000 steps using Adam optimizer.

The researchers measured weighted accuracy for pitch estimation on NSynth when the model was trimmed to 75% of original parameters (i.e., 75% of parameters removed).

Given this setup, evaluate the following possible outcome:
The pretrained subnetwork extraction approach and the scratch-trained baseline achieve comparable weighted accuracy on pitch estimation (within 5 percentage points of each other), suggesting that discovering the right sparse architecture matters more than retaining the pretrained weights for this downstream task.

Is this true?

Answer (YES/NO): NO